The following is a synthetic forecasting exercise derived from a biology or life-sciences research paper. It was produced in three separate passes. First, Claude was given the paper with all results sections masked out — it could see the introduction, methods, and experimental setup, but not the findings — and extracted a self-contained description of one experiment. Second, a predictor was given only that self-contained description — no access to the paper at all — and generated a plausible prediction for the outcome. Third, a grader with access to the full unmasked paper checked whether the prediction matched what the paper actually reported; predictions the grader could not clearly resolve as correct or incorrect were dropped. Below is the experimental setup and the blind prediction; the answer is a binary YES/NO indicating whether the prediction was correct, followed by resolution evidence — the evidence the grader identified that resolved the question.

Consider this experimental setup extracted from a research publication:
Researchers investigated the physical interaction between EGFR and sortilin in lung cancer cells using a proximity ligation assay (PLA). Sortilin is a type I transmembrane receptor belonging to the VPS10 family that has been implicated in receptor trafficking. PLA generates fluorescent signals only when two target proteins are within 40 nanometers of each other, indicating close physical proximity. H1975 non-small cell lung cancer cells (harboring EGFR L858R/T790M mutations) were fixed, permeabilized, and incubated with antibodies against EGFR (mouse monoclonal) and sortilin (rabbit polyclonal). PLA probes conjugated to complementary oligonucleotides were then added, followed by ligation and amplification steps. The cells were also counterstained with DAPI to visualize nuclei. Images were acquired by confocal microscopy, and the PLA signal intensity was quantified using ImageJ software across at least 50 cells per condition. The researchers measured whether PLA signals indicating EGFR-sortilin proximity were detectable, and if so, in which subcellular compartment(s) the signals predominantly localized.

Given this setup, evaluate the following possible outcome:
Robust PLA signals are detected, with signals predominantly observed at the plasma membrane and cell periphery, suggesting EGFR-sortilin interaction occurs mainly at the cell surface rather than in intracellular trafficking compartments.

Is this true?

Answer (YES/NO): NO